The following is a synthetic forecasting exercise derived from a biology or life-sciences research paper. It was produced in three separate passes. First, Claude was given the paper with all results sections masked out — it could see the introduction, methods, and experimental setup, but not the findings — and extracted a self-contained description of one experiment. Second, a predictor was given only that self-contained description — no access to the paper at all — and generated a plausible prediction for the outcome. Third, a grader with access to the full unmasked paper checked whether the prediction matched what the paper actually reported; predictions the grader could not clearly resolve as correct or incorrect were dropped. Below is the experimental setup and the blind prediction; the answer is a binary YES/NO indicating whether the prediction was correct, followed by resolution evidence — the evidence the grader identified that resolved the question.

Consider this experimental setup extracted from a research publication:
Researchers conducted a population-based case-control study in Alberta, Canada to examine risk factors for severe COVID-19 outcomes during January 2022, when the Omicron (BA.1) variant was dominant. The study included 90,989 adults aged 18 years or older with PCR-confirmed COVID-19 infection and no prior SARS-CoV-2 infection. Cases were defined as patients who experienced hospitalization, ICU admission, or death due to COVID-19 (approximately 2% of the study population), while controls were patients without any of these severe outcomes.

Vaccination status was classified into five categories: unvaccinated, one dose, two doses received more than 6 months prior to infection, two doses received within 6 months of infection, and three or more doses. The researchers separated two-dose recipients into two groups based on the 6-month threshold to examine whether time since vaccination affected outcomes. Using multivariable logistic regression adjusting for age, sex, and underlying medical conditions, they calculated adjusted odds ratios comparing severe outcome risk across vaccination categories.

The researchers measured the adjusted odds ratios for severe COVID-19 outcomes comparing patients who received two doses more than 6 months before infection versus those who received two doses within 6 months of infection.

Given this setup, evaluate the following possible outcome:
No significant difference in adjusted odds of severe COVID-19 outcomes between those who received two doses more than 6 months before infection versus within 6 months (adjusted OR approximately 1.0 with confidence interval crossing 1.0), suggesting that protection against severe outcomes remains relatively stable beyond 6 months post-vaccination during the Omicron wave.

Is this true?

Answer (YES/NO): YES